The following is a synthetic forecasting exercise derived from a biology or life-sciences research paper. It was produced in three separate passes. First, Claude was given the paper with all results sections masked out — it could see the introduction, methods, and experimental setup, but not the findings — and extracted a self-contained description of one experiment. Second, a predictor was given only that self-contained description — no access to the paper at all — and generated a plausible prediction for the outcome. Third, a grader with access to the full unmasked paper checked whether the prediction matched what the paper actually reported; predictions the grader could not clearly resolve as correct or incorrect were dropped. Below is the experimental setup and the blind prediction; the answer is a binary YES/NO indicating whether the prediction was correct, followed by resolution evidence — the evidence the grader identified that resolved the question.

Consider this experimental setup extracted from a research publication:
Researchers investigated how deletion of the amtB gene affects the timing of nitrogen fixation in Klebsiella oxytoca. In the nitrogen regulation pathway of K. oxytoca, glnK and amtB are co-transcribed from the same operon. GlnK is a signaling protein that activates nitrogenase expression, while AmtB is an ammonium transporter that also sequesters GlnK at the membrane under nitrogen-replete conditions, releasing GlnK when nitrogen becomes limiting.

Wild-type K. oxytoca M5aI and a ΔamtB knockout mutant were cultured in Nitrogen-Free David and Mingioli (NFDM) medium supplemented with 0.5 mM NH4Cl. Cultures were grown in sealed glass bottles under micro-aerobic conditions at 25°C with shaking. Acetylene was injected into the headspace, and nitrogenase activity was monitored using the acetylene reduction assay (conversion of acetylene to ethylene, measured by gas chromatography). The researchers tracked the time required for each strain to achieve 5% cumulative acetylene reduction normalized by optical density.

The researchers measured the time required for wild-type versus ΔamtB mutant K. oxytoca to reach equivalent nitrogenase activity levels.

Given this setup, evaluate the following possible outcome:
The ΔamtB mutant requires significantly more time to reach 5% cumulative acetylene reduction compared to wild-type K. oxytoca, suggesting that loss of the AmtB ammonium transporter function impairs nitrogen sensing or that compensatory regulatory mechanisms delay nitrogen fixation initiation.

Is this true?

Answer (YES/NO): NO